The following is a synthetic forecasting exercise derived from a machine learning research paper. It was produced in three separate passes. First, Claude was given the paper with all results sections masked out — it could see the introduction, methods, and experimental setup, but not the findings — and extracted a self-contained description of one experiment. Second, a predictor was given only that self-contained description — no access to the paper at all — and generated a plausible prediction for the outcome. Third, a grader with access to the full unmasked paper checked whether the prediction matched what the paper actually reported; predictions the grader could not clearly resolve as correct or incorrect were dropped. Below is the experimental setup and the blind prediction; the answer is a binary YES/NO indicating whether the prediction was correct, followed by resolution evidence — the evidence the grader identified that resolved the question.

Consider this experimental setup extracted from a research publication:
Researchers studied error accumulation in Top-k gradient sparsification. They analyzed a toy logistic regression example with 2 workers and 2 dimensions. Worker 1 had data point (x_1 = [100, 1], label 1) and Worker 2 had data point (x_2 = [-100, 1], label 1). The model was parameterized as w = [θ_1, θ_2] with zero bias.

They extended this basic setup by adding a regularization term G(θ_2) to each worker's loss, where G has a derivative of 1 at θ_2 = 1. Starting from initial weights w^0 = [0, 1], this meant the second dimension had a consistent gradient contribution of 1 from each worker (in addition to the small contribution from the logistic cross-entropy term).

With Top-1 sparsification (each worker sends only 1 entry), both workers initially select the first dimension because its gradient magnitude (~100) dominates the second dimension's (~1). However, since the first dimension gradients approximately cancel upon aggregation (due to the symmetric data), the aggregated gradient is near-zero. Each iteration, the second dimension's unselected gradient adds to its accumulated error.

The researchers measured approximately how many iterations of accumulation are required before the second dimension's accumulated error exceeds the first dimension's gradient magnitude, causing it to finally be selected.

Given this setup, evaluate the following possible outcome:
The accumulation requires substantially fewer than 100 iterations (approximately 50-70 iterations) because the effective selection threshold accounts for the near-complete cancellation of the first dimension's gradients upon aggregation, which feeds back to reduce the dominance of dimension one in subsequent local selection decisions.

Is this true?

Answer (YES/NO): YES